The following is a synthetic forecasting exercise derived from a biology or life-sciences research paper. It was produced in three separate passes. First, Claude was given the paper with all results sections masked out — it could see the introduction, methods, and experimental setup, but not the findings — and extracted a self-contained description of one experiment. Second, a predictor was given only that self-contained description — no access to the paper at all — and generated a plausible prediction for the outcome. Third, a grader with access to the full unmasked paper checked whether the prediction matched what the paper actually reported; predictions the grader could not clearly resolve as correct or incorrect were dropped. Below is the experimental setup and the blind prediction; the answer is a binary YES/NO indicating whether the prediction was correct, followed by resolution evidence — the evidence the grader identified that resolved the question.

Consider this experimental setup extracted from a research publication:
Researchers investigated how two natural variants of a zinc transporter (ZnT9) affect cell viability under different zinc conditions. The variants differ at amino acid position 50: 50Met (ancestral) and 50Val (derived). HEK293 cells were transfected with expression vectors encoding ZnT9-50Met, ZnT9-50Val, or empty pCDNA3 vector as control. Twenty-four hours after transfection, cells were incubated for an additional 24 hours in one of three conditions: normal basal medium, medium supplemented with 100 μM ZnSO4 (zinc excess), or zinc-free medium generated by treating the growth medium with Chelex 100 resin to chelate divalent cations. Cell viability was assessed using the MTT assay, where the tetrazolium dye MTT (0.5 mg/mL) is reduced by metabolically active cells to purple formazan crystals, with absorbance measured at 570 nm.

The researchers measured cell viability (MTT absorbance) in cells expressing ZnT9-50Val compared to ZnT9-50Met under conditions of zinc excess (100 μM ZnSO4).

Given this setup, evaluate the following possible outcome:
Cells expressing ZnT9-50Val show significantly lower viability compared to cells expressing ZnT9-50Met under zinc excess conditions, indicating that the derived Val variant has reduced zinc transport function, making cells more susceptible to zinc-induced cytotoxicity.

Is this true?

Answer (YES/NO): NO